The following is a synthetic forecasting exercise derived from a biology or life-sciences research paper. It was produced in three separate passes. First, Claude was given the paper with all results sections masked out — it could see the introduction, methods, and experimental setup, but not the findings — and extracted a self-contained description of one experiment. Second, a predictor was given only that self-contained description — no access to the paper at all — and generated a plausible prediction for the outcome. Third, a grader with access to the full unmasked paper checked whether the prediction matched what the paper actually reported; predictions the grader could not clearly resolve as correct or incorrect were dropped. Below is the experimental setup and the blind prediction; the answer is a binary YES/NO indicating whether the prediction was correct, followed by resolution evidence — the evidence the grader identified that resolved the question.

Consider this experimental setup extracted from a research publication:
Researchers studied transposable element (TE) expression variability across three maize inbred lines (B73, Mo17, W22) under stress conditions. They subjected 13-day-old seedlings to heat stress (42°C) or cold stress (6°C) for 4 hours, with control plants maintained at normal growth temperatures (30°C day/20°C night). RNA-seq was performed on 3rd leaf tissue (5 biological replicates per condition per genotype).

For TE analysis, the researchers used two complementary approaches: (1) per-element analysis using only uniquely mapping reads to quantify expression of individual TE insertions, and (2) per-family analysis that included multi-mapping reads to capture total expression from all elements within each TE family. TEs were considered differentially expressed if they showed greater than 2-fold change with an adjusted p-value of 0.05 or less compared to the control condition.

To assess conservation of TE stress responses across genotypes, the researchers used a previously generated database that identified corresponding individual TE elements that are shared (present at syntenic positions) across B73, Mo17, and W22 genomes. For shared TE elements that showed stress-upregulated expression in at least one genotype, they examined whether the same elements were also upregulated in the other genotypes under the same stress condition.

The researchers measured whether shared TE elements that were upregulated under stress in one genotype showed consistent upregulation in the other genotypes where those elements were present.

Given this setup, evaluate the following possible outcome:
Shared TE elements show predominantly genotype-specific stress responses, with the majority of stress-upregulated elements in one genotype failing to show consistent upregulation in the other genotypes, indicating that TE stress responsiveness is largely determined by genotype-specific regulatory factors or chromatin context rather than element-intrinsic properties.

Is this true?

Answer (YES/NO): YES